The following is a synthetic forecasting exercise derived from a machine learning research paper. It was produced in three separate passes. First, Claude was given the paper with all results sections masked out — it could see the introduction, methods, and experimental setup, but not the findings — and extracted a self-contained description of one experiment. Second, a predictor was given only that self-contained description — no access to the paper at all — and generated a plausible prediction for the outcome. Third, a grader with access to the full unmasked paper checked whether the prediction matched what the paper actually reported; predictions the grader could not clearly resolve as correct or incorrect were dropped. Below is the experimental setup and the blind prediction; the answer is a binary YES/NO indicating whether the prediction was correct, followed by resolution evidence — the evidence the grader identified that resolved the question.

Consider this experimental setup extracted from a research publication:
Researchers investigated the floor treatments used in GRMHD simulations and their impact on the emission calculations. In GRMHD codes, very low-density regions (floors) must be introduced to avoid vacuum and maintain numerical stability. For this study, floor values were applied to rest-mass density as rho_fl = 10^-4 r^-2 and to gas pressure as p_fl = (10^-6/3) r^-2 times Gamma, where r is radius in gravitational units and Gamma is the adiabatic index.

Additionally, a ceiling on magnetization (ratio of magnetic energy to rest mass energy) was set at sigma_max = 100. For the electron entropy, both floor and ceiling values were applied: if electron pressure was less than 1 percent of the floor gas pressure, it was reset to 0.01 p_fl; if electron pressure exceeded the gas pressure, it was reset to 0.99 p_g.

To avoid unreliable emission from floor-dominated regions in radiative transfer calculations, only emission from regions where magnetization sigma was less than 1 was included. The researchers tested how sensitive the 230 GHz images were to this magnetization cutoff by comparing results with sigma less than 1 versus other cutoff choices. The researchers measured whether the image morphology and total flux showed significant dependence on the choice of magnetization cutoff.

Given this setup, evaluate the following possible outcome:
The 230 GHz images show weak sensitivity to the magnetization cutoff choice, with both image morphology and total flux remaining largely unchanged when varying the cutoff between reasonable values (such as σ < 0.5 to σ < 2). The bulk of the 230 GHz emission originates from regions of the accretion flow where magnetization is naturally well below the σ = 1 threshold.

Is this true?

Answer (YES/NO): YES